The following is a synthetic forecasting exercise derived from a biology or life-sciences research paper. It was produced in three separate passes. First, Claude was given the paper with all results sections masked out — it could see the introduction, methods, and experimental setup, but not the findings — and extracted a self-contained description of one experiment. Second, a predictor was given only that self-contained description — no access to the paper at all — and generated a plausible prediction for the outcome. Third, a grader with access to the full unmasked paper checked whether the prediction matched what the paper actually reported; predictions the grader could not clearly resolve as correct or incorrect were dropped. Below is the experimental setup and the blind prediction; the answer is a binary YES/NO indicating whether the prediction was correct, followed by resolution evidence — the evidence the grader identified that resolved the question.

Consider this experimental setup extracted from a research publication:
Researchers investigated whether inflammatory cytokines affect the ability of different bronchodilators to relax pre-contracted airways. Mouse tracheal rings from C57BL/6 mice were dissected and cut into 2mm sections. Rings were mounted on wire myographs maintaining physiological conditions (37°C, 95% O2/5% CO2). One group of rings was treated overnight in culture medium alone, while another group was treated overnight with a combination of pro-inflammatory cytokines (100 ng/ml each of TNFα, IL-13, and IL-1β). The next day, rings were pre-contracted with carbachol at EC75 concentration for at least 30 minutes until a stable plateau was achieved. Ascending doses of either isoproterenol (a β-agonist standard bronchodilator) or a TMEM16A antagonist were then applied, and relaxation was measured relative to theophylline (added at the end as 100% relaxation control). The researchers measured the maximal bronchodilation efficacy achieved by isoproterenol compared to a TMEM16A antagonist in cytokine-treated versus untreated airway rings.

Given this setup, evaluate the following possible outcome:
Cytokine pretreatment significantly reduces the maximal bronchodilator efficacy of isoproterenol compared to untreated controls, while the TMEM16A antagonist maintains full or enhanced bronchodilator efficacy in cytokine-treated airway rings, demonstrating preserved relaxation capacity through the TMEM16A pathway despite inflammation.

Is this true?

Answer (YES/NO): YES